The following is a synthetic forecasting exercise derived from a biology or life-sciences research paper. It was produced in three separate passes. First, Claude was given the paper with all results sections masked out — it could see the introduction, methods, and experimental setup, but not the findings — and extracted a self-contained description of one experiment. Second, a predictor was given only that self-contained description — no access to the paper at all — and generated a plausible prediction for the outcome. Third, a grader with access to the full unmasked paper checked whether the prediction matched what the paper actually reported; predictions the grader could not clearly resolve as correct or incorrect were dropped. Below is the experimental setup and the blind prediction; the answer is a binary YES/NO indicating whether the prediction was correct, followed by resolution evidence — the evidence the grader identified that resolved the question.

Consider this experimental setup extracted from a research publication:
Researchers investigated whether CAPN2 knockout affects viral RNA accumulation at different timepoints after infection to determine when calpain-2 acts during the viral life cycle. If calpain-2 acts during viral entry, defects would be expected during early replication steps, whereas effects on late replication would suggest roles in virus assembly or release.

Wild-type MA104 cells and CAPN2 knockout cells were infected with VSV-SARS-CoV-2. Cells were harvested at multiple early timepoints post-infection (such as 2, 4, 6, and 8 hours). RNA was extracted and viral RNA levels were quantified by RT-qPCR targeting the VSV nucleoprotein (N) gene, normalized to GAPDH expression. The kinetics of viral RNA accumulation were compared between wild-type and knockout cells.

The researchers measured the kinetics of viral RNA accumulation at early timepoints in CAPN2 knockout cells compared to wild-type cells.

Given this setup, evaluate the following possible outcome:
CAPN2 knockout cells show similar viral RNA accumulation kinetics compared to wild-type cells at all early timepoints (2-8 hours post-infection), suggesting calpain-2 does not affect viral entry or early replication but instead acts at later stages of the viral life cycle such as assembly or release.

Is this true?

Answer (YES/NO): NO